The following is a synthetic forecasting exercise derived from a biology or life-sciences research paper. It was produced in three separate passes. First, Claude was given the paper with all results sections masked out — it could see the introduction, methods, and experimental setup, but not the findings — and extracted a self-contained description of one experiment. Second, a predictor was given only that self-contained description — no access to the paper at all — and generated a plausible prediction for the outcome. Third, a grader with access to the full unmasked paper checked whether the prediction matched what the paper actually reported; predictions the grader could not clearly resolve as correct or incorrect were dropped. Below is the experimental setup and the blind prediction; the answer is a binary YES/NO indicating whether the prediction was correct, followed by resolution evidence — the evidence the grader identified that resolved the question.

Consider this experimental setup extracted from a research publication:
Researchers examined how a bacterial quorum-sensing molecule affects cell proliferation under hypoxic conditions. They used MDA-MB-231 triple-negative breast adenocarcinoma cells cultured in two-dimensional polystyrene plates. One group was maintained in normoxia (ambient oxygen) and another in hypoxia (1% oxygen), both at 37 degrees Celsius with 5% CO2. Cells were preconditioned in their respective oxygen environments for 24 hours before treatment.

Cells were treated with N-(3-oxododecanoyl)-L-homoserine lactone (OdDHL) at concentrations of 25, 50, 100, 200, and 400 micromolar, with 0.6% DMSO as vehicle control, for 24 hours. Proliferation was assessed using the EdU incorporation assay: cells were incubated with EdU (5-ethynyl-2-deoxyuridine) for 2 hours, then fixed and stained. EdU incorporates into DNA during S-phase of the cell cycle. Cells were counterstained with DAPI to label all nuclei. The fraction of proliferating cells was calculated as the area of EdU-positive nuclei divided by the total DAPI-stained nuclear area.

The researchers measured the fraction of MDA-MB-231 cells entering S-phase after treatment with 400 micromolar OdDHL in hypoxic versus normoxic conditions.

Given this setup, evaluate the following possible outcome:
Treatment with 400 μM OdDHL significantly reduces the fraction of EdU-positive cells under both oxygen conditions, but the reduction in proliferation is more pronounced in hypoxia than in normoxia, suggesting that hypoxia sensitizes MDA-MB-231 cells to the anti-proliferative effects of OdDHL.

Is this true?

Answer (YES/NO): NO